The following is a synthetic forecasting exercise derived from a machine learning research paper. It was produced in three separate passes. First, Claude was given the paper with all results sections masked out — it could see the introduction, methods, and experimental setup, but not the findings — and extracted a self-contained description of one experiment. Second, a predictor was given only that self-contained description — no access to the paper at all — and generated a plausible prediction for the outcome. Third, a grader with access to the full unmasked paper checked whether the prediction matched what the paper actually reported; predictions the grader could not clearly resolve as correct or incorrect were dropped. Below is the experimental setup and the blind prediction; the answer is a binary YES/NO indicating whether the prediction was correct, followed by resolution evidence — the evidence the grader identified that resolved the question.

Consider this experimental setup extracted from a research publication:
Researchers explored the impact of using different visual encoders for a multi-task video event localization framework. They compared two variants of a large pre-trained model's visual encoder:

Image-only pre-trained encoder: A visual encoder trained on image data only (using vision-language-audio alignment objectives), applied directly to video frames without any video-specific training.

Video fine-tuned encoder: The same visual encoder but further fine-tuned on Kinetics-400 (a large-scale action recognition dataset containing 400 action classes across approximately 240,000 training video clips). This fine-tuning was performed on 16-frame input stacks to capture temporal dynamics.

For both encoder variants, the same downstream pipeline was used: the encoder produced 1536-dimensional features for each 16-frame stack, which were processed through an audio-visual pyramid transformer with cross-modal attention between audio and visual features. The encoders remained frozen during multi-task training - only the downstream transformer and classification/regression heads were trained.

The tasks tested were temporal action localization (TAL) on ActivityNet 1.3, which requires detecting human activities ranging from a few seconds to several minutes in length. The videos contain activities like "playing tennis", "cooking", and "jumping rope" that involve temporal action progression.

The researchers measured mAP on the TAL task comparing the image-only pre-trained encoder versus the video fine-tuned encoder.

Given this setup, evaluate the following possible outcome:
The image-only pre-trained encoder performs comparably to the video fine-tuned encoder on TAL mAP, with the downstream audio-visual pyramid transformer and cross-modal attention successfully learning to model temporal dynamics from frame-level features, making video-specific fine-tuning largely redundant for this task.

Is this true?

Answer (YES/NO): NO